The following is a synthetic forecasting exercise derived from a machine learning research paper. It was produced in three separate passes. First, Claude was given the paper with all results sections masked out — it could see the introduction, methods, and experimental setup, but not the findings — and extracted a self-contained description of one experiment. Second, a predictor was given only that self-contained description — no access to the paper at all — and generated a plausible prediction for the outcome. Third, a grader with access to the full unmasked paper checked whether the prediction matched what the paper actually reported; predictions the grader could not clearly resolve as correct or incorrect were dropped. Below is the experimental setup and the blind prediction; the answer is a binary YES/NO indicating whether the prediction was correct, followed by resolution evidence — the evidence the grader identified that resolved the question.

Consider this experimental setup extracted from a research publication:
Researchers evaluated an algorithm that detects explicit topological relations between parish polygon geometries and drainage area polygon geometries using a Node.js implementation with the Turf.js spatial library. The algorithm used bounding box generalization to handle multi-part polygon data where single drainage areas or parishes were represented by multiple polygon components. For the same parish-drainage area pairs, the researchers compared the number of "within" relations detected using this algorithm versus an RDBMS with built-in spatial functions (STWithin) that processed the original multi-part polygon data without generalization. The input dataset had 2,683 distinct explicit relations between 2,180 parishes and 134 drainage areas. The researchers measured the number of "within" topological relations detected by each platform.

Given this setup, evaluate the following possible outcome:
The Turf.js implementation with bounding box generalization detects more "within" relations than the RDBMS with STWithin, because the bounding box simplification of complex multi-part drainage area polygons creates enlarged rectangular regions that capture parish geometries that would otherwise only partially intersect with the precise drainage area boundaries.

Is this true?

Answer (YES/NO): YES